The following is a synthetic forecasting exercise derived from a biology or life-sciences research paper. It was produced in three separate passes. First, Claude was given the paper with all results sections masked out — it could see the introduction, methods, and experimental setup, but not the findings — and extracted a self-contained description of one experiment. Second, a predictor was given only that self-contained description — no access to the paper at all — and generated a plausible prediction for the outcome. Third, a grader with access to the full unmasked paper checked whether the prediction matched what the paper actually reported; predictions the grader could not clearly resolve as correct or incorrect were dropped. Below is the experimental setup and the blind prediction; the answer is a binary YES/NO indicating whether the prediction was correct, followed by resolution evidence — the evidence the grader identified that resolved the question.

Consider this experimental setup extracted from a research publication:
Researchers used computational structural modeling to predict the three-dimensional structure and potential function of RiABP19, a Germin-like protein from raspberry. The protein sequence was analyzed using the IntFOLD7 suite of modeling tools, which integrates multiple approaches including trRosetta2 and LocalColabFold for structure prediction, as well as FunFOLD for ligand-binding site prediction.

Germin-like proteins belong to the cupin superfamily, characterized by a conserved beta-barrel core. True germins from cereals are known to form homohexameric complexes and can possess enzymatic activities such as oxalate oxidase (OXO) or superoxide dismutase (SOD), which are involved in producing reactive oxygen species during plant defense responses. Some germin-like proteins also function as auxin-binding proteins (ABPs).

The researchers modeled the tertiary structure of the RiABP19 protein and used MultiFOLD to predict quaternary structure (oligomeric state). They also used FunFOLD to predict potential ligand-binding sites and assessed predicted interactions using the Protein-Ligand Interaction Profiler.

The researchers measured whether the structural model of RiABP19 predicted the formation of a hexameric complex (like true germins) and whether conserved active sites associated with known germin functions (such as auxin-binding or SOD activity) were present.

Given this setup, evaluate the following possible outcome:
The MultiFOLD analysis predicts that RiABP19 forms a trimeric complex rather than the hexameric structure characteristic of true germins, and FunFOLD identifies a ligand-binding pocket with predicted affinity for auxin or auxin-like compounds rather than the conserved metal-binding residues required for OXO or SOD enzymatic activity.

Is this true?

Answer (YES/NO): NO